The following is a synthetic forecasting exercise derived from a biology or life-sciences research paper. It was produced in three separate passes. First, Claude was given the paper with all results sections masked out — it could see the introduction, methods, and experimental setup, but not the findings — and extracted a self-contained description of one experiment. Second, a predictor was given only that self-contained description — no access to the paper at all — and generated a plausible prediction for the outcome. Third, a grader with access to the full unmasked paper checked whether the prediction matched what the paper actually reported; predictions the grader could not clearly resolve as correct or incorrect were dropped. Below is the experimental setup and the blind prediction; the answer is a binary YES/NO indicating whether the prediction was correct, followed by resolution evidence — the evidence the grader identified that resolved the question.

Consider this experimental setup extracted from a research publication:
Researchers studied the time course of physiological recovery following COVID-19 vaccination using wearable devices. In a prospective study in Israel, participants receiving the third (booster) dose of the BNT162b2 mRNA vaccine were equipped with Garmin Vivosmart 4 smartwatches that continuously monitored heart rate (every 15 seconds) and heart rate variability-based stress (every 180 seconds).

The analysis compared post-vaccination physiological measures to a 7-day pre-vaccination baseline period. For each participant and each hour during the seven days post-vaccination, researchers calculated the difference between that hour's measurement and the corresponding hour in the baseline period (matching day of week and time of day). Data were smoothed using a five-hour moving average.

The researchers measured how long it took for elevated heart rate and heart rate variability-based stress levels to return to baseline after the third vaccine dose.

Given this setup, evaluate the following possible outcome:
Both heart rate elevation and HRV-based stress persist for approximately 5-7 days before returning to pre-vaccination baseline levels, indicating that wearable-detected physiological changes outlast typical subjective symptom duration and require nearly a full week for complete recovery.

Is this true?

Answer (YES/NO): NO